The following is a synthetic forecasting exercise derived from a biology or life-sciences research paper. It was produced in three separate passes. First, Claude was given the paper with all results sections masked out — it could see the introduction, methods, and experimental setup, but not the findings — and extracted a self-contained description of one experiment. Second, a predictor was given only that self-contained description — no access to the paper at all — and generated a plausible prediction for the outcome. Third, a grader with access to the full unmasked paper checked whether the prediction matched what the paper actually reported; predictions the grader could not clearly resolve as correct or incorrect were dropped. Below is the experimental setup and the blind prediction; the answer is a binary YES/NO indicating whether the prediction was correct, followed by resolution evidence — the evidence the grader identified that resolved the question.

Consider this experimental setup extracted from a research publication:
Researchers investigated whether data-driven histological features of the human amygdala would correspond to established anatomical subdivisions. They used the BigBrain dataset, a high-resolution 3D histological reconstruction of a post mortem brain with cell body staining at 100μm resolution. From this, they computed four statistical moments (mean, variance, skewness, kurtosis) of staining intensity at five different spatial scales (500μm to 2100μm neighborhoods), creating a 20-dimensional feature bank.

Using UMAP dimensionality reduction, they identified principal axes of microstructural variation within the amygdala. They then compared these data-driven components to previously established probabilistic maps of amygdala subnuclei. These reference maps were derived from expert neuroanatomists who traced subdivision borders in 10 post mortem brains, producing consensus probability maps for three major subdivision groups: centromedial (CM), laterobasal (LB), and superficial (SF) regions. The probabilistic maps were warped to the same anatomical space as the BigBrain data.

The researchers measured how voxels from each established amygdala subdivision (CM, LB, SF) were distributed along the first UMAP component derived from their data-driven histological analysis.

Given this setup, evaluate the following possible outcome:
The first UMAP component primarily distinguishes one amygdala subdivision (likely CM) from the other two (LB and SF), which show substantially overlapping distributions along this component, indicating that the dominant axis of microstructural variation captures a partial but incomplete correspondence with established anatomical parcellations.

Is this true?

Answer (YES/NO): NO